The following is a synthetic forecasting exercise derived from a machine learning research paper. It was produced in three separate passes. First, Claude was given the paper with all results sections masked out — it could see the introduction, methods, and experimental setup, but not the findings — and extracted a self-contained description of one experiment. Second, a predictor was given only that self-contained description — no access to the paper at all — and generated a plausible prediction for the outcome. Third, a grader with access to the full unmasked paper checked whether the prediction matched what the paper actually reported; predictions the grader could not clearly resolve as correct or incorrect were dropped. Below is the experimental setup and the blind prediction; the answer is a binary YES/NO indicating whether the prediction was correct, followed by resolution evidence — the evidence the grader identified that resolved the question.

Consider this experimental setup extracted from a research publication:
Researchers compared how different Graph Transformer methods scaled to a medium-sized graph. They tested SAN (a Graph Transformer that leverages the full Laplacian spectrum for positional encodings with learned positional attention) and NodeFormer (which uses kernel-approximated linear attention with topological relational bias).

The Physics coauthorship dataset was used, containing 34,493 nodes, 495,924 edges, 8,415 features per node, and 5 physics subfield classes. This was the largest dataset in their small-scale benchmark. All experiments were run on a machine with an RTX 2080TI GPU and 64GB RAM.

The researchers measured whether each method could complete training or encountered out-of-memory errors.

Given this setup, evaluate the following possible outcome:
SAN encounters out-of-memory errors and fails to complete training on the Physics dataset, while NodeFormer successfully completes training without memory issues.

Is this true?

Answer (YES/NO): YES